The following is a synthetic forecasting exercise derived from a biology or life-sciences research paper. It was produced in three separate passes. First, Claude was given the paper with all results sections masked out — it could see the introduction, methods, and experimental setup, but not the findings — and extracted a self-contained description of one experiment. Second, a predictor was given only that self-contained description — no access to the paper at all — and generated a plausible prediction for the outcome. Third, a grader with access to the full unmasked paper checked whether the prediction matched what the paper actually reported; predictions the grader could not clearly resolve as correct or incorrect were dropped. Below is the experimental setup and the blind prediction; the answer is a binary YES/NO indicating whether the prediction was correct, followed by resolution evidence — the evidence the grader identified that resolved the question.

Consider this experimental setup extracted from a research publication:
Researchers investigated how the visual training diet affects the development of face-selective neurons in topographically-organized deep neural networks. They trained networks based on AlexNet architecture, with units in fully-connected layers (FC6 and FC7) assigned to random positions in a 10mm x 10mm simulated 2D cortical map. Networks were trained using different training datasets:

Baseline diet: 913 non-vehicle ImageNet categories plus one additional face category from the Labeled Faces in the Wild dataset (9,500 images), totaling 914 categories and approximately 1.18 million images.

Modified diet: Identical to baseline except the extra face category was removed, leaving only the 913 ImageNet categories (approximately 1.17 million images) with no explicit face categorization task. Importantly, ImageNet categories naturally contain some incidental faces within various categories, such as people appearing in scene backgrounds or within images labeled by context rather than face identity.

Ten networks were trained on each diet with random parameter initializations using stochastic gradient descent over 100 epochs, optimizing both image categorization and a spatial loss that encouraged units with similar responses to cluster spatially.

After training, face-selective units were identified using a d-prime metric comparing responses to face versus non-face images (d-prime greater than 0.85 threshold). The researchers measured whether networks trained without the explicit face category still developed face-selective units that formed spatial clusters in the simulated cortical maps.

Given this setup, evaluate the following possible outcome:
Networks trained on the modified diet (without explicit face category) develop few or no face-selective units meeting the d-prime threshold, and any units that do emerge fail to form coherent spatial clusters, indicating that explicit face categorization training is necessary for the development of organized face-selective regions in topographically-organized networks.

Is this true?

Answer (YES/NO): NO